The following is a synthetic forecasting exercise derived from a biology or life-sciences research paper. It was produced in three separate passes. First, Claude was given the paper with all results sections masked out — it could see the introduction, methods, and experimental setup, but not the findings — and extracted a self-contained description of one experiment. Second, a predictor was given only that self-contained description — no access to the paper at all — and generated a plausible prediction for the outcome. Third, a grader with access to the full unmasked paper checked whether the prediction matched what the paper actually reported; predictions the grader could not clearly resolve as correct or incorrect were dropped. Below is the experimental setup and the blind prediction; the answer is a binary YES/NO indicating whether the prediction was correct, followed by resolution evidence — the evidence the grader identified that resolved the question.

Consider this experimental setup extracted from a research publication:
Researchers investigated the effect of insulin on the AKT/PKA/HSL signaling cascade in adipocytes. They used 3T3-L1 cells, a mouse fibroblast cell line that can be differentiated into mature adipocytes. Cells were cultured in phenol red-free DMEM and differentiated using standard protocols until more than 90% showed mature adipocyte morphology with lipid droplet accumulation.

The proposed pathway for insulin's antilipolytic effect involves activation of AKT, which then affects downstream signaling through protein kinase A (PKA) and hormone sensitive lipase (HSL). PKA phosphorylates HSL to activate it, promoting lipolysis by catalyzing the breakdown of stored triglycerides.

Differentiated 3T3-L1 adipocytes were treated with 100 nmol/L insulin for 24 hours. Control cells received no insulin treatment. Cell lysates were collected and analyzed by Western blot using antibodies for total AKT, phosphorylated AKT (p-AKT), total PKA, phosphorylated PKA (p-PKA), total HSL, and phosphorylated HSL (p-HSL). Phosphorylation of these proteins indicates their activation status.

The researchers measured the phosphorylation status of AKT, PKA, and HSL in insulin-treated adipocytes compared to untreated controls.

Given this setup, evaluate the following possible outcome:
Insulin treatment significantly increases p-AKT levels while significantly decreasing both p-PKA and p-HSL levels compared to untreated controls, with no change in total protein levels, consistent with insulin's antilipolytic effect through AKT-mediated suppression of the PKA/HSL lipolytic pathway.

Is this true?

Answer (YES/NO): YES